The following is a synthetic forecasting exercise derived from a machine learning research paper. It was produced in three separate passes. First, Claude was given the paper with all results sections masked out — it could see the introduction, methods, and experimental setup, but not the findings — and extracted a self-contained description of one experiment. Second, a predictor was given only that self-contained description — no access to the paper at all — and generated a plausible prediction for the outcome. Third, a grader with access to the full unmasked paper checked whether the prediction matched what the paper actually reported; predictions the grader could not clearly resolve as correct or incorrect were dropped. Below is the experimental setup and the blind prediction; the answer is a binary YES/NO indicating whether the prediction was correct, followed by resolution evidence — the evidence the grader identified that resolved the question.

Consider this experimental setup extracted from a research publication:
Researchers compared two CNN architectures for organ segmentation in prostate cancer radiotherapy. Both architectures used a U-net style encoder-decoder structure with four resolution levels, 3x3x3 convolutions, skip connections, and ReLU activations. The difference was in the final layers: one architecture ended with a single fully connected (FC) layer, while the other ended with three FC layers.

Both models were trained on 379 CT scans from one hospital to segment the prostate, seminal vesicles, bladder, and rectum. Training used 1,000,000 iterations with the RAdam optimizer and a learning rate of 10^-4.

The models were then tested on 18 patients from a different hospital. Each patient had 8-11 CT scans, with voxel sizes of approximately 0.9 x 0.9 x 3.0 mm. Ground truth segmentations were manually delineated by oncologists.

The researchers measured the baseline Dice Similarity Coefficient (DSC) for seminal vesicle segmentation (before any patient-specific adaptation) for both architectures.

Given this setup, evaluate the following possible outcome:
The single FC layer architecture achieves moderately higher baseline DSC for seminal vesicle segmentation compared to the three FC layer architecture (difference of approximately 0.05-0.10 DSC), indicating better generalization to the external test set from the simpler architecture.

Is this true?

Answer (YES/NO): YES